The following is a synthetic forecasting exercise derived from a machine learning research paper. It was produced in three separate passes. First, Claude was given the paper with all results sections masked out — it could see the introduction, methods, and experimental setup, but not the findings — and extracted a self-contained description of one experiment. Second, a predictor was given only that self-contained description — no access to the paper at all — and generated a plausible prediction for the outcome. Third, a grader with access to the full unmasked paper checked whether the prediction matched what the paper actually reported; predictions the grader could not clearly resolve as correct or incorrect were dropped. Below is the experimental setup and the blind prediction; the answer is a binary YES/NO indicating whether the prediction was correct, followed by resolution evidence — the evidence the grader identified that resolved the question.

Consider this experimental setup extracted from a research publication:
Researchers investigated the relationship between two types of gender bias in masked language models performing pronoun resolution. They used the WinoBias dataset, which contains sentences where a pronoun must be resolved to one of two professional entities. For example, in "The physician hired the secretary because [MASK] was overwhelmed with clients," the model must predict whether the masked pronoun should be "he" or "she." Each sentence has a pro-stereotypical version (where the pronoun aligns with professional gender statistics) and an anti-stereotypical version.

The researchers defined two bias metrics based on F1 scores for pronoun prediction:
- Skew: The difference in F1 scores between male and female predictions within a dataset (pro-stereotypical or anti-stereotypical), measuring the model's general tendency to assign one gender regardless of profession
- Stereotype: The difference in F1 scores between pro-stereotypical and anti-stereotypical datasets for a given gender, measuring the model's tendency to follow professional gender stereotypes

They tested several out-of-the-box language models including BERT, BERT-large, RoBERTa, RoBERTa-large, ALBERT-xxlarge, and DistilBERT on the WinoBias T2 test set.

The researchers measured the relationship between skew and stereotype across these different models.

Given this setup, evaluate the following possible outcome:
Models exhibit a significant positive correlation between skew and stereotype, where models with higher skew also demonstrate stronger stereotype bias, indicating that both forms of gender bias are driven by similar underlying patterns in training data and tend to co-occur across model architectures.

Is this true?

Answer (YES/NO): NO